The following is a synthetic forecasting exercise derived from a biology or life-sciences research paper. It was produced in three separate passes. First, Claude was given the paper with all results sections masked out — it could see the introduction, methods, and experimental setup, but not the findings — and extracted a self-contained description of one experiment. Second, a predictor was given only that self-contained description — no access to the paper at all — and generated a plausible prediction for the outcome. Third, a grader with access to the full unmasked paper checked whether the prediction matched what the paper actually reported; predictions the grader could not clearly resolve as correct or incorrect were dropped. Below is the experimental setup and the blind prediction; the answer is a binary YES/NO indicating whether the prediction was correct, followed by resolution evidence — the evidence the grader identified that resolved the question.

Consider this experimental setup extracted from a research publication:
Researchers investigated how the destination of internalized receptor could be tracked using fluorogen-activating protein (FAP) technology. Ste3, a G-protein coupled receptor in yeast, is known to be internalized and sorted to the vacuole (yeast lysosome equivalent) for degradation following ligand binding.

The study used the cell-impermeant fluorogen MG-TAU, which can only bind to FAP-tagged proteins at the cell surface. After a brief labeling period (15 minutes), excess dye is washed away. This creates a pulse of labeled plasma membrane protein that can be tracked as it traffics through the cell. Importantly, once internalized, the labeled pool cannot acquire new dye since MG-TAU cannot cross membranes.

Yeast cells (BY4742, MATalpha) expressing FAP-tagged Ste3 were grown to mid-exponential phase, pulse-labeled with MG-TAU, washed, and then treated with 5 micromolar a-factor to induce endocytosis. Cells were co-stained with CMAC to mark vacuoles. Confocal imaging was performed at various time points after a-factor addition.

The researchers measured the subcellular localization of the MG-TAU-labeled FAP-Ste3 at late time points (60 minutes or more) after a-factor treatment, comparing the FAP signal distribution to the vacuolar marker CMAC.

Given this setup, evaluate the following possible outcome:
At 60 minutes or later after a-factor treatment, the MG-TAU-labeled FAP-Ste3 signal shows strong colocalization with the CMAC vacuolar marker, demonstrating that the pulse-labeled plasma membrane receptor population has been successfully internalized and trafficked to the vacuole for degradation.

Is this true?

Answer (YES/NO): NO